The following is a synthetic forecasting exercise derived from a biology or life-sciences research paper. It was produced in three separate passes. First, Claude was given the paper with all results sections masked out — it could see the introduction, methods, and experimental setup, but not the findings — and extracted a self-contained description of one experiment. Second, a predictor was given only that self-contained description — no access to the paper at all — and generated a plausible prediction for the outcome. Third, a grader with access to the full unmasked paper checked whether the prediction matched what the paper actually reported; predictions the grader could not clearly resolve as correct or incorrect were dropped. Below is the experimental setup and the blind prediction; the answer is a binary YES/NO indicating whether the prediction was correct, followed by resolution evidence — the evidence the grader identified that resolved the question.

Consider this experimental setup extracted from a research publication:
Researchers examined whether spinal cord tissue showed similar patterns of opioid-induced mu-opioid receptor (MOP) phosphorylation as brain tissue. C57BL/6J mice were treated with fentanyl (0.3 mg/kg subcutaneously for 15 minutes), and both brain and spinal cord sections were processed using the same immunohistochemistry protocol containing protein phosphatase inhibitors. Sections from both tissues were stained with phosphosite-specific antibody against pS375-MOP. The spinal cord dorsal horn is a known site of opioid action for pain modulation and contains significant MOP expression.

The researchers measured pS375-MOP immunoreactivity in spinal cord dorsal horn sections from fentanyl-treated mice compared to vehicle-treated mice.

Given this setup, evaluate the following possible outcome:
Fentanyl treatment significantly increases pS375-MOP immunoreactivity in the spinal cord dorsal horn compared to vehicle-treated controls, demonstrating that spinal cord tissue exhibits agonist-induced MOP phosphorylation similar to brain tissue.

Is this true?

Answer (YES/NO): YES